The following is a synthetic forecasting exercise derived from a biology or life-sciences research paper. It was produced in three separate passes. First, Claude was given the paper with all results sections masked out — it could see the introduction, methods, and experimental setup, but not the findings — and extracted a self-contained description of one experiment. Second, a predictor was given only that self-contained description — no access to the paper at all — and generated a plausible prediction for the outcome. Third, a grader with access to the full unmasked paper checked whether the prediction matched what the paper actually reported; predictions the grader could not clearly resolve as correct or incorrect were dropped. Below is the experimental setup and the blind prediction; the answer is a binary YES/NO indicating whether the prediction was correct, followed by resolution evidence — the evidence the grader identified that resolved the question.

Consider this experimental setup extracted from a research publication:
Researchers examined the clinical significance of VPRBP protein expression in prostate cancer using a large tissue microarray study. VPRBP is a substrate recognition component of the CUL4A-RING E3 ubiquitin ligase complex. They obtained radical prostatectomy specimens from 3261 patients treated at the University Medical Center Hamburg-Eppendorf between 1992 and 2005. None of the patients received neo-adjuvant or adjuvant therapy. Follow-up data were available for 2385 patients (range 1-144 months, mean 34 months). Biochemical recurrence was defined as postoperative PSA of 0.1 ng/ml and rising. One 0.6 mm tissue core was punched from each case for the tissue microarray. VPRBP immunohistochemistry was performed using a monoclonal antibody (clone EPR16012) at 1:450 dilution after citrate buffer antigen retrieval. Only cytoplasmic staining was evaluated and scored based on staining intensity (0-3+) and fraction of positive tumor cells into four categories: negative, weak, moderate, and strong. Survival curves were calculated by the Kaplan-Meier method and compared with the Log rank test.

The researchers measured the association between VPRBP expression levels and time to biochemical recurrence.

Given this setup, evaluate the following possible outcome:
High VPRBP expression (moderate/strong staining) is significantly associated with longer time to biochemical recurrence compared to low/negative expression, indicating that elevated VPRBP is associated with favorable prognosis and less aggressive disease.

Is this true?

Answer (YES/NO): NO